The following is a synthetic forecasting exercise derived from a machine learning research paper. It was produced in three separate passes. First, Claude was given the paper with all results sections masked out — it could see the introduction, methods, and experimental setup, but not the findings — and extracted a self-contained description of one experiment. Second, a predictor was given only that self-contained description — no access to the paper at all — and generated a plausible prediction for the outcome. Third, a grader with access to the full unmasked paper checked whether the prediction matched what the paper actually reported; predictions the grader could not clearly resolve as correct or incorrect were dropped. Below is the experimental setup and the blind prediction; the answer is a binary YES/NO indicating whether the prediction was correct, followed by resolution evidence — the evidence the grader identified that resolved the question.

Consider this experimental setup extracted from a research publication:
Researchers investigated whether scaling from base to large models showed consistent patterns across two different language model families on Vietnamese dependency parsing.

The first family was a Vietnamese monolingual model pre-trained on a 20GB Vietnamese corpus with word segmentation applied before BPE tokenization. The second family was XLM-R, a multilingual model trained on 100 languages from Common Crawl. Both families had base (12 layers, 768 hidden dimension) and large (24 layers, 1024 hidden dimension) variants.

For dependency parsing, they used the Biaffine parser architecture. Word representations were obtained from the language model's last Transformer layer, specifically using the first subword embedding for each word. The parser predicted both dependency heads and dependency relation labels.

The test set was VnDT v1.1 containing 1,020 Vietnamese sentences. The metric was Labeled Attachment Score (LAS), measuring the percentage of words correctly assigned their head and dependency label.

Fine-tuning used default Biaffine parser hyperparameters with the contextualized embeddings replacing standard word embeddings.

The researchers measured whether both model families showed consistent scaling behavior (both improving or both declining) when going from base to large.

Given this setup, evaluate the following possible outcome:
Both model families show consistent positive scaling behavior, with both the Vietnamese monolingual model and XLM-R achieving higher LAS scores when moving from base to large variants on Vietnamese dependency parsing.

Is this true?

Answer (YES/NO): NO